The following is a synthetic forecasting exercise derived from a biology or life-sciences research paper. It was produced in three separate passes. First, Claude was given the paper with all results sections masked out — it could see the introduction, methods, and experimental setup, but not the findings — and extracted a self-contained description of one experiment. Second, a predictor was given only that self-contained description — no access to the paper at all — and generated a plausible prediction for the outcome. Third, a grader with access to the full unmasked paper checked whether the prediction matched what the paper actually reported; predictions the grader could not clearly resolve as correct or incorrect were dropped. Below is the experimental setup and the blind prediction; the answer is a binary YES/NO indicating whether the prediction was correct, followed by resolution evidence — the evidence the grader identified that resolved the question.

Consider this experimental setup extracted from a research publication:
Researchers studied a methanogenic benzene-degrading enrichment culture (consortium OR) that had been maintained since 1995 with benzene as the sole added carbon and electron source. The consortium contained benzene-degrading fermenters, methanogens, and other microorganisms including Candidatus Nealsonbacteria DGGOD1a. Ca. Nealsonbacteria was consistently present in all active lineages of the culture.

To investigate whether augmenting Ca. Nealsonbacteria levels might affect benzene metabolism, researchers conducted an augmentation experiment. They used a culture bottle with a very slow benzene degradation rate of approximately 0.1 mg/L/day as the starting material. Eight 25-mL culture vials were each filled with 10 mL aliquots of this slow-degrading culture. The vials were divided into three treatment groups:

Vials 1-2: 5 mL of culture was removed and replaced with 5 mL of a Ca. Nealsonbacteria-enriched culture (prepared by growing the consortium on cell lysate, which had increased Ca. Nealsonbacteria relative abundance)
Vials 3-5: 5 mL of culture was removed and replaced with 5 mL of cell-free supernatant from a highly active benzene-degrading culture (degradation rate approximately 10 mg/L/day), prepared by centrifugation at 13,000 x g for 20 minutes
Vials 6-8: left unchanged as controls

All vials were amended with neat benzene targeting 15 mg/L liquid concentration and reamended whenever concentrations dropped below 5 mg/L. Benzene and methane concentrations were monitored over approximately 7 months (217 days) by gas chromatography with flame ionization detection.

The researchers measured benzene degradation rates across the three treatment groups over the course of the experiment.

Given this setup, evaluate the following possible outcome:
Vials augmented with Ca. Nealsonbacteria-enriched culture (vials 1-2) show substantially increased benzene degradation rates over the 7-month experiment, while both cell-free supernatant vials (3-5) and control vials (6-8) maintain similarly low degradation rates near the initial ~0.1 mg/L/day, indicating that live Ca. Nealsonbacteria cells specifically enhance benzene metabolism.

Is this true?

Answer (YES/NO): NO